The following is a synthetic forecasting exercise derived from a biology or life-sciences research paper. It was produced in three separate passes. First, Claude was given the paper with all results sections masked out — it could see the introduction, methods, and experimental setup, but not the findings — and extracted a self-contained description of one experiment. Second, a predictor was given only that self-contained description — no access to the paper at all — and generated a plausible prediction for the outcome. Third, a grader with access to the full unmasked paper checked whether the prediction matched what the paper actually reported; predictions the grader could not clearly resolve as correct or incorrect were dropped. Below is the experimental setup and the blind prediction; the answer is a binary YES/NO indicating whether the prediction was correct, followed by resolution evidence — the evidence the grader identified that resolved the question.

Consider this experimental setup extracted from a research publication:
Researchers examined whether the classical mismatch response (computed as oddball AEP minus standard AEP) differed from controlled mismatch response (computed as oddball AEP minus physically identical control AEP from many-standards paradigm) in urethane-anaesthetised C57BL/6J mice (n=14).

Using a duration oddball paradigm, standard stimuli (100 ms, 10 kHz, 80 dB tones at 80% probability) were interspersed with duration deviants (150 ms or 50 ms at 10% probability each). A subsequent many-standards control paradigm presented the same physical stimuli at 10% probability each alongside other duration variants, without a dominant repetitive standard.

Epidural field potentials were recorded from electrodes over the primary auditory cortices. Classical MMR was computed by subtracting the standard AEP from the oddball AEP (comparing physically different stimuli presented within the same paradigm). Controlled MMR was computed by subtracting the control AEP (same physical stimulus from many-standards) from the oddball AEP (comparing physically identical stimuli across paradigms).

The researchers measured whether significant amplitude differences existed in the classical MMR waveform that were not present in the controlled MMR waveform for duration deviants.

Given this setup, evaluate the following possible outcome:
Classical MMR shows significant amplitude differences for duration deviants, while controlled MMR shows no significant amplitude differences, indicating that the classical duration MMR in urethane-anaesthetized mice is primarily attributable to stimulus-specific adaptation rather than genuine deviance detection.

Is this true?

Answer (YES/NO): NO